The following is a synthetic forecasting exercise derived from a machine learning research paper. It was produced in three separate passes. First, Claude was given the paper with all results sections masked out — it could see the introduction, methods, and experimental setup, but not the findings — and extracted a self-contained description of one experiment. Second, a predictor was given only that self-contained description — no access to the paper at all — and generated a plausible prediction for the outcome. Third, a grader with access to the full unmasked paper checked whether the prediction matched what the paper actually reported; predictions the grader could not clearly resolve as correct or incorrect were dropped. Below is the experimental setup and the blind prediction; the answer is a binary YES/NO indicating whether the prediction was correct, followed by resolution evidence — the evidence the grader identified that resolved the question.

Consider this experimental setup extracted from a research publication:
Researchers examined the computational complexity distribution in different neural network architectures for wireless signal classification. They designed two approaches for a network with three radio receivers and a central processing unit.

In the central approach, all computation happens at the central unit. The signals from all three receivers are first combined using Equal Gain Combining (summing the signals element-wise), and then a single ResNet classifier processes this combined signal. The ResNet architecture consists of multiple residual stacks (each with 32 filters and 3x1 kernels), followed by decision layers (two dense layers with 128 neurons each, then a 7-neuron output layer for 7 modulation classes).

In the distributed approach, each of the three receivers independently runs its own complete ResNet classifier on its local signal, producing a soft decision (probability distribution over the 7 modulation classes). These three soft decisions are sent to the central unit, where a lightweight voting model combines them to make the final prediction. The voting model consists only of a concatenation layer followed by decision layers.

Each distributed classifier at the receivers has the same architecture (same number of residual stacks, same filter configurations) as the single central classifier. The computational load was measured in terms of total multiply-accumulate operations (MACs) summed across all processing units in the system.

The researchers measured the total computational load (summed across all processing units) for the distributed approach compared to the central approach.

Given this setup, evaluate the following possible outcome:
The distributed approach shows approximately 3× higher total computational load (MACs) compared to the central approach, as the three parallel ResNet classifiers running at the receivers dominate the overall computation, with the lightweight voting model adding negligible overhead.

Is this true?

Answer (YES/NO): YES